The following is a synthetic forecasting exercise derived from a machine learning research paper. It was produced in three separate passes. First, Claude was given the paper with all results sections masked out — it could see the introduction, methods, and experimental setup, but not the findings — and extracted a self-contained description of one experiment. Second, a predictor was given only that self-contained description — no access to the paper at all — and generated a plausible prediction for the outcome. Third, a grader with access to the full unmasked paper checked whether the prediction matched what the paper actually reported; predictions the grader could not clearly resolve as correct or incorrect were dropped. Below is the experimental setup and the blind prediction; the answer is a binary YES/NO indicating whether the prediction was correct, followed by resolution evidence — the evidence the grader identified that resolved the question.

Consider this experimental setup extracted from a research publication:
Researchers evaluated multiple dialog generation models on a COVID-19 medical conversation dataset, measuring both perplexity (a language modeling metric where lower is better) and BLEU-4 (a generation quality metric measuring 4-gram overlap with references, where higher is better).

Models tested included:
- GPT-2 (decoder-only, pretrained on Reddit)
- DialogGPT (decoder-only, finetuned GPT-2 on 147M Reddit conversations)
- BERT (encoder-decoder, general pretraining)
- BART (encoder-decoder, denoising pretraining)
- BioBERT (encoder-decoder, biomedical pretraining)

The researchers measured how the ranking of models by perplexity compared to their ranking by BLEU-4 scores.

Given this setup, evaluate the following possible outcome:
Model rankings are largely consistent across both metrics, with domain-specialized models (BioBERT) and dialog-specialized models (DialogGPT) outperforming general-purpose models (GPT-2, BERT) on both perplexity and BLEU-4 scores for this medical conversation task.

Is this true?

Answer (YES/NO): NO